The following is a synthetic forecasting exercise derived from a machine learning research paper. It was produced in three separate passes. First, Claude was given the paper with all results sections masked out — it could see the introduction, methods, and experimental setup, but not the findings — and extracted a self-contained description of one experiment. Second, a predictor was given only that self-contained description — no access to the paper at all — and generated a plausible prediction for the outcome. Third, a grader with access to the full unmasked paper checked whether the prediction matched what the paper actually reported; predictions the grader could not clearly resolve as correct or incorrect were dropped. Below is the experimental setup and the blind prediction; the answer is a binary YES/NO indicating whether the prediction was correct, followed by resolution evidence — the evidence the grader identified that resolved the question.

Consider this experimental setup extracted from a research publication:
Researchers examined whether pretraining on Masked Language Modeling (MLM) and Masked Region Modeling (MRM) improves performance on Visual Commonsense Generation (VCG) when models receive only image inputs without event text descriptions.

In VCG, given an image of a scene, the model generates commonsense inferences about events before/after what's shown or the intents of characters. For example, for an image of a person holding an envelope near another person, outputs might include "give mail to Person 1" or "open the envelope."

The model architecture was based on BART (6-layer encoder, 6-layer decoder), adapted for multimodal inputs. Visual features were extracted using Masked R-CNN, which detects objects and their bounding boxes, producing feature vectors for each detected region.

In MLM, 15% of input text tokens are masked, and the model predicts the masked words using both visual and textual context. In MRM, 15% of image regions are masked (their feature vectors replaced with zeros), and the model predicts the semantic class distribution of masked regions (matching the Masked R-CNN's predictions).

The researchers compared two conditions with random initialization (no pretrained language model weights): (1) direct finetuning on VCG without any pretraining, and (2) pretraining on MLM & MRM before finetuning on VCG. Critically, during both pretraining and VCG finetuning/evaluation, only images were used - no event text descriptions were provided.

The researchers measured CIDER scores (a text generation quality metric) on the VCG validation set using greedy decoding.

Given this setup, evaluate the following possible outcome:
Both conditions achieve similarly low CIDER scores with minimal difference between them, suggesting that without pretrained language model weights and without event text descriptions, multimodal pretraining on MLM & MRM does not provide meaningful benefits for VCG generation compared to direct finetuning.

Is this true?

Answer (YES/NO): NO